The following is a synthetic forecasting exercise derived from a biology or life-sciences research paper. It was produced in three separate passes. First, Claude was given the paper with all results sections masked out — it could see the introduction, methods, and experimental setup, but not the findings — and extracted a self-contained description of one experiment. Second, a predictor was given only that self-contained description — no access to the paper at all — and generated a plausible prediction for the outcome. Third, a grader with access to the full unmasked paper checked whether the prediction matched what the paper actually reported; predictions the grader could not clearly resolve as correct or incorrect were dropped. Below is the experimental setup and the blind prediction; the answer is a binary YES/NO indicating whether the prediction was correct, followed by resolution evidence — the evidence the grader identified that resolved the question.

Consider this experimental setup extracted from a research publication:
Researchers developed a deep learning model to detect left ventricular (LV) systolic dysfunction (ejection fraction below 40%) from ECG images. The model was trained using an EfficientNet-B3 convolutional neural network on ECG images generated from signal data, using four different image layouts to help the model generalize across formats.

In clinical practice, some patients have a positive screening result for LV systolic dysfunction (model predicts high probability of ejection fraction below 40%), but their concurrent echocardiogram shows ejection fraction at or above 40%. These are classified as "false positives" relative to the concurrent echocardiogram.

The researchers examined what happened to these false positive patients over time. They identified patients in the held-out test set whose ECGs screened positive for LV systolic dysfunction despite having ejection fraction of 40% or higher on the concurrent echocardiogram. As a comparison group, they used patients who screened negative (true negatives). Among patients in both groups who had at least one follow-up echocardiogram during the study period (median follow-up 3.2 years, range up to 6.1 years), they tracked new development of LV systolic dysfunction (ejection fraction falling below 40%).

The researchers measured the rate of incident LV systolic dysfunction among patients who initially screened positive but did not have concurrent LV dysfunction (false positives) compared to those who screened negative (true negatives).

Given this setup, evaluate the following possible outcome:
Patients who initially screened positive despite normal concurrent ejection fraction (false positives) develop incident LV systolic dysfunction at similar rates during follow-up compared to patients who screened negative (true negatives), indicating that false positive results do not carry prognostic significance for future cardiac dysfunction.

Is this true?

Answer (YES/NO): NO